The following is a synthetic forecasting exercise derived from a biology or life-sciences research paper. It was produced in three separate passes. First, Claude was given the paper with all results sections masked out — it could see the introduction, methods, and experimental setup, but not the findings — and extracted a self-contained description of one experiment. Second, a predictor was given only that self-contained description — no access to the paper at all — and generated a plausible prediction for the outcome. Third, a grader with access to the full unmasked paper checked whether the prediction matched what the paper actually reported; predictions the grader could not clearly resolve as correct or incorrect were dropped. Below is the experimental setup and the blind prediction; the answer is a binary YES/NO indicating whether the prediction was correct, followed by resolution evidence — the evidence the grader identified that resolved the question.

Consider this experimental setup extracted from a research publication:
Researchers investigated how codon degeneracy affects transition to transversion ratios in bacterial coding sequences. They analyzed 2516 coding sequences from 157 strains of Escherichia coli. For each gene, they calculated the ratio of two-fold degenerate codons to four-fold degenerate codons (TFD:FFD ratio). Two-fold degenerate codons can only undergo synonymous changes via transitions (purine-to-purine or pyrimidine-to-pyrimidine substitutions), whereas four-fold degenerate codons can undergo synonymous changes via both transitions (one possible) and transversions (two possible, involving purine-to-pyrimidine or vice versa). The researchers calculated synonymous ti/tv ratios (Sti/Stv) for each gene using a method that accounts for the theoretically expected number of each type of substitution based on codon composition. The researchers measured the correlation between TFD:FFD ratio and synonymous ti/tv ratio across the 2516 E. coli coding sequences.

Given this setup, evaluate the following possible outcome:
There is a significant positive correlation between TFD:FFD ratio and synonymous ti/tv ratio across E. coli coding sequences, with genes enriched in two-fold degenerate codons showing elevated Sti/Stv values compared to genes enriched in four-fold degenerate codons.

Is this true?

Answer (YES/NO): YES